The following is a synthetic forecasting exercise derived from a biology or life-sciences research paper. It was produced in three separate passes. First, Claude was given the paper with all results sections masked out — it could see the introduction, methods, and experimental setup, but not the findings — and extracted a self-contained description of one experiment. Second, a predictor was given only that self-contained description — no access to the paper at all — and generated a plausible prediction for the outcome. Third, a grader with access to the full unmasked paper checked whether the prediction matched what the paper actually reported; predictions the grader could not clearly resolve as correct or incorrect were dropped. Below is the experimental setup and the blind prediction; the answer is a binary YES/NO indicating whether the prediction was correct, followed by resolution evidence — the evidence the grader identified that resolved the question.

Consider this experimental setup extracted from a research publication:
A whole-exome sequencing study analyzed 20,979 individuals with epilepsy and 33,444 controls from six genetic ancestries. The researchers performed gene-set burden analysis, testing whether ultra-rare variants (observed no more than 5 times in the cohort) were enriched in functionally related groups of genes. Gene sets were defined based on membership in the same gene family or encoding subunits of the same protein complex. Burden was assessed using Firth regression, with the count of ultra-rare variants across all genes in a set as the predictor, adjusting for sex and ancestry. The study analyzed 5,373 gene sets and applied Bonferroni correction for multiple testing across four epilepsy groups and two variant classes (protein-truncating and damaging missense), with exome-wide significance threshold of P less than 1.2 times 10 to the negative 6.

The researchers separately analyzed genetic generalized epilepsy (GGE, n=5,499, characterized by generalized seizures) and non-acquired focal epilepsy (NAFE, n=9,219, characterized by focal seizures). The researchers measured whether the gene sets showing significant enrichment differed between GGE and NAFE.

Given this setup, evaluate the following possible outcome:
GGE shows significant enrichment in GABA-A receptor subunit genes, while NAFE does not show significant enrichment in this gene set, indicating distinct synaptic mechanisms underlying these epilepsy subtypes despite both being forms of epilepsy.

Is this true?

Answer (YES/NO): NO